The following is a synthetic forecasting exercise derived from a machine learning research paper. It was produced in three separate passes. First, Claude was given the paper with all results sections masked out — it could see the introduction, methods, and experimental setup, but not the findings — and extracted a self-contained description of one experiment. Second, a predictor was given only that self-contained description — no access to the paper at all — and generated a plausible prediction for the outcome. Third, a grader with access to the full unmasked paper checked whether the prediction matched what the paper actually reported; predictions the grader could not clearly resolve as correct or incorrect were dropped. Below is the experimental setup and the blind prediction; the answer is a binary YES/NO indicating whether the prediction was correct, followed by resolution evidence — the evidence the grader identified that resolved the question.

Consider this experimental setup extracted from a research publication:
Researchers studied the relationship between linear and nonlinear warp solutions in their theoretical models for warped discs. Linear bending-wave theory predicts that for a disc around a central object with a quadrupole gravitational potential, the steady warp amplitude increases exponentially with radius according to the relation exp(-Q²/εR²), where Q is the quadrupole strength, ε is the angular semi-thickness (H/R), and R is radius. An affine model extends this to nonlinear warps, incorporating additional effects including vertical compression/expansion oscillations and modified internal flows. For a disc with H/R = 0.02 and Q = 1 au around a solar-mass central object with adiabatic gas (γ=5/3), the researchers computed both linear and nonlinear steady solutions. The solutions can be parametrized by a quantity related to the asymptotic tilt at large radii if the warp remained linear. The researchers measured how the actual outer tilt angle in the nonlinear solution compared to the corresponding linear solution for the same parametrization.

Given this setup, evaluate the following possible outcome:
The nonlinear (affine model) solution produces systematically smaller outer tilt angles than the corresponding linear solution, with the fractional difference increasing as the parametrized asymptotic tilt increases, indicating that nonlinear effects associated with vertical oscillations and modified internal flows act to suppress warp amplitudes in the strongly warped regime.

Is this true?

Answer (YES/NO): YES